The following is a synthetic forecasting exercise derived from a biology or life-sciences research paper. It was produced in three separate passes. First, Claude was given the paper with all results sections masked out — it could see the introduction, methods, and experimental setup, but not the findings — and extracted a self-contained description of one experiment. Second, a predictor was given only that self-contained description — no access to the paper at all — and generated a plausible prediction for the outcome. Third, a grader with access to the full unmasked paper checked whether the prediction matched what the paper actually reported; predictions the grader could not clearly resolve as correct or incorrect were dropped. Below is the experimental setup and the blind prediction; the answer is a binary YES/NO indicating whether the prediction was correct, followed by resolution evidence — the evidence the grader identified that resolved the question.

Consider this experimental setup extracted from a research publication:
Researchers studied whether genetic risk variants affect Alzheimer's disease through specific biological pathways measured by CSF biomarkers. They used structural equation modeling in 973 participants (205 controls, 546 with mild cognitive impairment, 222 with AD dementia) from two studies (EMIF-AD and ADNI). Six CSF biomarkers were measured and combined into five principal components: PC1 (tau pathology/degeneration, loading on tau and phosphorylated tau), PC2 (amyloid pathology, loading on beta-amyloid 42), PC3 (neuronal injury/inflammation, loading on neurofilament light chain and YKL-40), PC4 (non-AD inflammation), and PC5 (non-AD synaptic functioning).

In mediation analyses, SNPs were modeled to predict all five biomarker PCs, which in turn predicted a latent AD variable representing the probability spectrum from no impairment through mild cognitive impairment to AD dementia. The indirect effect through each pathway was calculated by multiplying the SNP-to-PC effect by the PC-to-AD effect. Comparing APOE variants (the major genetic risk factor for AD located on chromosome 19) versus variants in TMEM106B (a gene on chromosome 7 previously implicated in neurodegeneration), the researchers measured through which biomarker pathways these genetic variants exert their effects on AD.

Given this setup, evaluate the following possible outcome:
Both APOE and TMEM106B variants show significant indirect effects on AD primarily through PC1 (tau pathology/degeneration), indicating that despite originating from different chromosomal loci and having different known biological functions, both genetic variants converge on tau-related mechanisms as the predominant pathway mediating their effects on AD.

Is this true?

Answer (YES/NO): NO